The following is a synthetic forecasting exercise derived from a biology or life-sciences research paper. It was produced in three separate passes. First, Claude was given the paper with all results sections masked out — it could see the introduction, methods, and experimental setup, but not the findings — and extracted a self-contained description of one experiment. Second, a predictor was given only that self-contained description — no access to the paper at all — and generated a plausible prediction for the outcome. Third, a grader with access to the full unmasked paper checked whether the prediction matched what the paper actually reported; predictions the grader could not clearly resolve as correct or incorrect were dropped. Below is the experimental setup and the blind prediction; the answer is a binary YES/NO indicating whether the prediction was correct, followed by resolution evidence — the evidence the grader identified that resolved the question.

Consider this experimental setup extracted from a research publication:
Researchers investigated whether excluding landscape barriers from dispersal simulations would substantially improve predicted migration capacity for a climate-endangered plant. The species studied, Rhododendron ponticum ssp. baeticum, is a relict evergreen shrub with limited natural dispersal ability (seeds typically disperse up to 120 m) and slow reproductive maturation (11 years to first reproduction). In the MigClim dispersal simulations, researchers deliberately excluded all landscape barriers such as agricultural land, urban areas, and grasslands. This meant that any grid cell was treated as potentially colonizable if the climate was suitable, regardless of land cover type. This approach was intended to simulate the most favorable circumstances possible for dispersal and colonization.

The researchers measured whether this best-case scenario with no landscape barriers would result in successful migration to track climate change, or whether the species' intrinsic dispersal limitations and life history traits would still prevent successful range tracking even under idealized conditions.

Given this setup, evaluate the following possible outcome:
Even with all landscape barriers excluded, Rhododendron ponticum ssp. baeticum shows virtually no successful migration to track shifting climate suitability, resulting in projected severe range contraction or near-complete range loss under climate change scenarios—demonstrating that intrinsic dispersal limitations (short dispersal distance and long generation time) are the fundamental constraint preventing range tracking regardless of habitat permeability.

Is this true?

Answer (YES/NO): YES